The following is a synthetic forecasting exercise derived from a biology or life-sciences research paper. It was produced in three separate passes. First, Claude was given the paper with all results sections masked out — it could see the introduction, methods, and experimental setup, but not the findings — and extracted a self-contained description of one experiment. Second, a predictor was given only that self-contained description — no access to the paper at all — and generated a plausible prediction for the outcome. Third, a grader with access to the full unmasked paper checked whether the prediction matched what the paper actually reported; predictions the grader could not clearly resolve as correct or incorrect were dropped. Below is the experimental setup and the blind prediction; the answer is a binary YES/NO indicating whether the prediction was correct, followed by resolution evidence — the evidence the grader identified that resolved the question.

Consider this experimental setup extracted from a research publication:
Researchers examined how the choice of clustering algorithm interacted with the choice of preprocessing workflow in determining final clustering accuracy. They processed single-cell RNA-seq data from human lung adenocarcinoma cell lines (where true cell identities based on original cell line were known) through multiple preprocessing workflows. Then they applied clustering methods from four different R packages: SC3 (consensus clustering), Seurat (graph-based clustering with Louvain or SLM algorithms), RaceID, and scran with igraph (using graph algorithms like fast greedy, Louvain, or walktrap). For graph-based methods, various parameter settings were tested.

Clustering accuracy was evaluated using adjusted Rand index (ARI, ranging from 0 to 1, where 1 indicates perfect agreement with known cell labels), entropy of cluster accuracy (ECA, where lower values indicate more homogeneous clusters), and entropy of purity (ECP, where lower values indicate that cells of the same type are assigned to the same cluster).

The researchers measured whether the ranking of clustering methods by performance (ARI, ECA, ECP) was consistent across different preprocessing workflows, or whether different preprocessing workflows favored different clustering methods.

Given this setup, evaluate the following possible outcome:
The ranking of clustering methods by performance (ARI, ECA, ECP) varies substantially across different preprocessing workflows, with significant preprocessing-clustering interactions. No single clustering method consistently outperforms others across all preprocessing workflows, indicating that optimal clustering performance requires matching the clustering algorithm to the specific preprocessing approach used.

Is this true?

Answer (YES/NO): NO